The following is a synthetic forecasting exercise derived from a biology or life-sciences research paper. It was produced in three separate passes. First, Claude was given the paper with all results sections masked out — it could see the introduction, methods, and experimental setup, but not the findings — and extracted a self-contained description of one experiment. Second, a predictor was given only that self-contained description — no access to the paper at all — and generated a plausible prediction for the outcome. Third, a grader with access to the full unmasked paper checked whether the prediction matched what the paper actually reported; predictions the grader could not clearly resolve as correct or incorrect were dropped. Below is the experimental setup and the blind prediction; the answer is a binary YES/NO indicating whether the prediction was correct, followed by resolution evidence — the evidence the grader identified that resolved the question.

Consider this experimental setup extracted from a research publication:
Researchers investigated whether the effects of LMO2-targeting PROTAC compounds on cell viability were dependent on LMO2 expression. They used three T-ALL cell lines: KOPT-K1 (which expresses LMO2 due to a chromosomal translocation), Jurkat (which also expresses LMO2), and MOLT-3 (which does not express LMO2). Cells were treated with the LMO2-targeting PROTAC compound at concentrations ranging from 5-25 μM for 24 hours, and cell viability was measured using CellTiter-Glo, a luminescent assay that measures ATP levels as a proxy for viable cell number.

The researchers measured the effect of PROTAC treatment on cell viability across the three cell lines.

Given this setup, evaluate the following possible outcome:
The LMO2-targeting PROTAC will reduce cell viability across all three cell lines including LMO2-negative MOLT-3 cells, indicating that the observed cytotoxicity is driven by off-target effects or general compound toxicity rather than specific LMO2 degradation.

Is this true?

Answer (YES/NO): NO